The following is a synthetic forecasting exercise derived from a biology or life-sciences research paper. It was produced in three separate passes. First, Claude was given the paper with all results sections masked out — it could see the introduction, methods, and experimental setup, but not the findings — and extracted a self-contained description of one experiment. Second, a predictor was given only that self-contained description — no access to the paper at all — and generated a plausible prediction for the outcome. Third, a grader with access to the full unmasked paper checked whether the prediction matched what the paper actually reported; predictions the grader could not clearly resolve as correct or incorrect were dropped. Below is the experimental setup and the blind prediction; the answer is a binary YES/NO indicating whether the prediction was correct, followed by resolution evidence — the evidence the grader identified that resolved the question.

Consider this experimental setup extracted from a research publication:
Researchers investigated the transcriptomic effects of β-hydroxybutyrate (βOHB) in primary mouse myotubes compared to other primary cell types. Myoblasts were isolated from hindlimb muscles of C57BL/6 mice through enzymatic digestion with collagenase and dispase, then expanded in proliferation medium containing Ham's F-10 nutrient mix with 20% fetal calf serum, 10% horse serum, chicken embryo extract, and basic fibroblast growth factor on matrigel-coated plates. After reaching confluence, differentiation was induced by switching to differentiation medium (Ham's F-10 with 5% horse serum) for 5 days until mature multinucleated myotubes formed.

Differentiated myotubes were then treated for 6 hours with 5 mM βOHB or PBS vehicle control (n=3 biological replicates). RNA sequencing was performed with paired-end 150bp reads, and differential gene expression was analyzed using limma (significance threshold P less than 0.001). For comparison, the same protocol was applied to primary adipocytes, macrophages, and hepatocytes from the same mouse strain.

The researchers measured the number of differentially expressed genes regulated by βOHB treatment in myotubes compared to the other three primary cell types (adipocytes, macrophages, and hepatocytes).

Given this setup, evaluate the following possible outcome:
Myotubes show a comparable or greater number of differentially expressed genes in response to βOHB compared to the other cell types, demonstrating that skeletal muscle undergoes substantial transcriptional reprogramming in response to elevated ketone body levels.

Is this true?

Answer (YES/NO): YES